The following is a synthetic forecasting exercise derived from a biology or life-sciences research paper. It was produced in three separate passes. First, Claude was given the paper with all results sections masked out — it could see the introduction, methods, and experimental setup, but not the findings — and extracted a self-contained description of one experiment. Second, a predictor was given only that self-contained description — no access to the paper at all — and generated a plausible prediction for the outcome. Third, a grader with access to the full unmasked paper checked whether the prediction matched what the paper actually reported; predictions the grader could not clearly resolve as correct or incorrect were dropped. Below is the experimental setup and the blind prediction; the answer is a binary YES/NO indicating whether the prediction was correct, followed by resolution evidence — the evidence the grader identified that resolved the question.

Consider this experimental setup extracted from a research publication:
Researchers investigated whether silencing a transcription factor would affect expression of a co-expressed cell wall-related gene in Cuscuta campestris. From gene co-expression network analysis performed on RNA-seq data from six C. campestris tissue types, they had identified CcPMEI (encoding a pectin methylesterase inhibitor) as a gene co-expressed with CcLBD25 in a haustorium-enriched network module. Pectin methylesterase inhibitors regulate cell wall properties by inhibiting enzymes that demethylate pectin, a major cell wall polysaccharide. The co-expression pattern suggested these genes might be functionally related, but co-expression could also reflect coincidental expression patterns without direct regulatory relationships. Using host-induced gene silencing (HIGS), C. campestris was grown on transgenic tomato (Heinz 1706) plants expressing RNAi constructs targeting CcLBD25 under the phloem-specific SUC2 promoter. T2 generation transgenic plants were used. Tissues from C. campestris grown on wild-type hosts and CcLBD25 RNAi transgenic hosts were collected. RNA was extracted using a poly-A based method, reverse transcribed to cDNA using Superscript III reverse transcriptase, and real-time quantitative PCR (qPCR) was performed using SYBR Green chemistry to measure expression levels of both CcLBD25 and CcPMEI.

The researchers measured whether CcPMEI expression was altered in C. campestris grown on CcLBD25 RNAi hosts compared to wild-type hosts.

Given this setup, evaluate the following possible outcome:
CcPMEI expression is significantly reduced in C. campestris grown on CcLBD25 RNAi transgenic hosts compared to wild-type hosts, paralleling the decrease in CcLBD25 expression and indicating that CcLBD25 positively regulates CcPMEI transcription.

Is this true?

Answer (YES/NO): YES